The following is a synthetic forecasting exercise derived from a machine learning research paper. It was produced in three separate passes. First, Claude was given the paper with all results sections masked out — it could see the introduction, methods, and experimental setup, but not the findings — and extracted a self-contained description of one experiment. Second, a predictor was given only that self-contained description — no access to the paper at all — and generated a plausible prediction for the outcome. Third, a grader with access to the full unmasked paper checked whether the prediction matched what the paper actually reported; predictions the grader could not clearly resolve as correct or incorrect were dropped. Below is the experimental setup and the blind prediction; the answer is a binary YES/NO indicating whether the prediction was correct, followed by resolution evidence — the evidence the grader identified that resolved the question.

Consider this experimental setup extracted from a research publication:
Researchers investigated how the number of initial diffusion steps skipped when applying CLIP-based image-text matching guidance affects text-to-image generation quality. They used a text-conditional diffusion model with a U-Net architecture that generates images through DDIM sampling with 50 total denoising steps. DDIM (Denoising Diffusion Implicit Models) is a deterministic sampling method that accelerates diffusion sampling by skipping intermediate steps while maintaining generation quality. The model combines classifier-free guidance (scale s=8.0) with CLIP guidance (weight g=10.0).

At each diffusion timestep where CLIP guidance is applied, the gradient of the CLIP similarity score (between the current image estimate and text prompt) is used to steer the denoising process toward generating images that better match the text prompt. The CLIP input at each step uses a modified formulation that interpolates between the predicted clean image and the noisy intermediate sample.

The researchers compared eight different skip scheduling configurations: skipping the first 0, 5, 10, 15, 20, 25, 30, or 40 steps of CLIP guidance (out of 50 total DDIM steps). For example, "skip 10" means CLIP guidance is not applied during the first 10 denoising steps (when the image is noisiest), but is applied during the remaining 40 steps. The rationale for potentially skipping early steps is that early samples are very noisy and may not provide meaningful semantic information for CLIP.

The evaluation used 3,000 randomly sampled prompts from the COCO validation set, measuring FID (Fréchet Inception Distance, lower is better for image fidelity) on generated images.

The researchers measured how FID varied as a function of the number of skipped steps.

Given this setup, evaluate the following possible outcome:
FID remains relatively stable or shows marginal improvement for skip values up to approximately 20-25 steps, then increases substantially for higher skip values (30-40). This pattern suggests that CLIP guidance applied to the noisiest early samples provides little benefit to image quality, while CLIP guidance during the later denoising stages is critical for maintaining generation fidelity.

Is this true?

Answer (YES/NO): NO